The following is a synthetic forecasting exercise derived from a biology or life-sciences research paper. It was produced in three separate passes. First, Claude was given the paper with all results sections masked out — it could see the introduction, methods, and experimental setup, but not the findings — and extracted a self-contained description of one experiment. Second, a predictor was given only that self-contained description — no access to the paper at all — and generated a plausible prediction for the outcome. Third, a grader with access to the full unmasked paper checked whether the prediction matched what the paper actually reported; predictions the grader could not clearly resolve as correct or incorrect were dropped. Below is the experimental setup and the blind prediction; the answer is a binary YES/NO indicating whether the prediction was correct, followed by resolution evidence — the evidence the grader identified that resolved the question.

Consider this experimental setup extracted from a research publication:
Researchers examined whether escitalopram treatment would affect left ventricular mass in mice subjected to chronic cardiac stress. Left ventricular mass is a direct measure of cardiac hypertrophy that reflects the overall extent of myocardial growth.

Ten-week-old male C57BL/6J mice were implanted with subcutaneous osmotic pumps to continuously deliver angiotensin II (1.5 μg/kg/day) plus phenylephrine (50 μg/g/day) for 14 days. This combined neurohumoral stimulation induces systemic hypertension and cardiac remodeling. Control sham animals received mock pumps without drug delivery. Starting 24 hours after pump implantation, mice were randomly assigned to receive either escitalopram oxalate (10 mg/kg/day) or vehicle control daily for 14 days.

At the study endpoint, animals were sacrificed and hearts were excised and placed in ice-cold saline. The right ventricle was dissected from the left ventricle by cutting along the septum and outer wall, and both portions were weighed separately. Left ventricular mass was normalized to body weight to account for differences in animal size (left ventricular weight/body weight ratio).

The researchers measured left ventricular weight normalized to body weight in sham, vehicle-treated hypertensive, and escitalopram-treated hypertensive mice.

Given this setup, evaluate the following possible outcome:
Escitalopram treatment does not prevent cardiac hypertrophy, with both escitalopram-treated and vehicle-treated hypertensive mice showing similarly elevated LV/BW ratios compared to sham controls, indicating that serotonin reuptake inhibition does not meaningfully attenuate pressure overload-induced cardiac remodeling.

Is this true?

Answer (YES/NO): NO